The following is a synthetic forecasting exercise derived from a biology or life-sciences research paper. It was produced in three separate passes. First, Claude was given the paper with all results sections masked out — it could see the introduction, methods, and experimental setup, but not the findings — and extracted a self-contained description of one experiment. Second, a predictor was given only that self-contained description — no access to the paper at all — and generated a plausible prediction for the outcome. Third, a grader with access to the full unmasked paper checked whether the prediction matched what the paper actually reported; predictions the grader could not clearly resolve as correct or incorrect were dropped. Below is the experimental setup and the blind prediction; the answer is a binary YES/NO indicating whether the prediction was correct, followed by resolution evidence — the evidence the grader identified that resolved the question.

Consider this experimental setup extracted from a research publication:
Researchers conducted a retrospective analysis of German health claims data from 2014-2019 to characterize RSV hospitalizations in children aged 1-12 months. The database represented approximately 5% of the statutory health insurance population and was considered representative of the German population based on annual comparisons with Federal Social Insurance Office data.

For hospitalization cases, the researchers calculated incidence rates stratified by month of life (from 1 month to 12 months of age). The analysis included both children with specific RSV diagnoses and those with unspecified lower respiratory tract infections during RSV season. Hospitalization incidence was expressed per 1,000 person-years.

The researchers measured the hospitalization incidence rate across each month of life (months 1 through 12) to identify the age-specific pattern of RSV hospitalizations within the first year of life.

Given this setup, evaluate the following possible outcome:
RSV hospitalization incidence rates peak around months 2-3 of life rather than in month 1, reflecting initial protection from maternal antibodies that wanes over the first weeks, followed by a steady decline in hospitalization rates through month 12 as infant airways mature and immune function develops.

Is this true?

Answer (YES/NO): YES